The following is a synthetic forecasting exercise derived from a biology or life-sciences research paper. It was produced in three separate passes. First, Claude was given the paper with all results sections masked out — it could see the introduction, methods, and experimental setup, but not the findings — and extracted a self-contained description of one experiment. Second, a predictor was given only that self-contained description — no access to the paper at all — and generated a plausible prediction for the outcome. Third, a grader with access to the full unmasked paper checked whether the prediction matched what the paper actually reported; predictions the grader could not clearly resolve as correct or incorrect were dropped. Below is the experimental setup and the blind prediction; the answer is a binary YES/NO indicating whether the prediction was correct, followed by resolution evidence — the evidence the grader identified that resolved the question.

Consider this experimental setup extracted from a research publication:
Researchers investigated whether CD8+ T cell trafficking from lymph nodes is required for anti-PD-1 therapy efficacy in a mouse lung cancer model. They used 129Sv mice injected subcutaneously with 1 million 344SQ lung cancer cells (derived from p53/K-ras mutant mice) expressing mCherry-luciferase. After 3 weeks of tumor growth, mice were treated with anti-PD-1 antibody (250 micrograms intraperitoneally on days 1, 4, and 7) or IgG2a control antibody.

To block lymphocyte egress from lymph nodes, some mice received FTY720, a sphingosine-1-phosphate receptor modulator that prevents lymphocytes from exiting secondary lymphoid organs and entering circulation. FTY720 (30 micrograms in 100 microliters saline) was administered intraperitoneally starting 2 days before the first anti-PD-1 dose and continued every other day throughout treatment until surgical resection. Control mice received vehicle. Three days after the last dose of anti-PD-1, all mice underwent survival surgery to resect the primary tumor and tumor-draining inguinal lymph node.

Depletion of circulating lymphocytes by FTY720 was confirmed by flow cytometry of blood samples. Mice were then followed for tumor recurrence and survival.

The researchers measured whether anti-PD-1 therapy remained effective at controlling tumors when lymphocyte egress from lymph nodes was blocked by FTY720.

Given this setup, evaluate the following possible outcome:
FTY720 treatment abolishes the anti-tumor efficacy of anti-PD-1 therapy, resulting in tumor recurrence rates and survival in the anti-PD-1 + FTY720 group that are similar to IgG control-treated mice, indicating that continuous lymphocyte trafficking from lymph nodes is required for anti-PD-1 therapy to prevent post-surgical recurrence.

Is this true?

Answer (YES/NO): YES